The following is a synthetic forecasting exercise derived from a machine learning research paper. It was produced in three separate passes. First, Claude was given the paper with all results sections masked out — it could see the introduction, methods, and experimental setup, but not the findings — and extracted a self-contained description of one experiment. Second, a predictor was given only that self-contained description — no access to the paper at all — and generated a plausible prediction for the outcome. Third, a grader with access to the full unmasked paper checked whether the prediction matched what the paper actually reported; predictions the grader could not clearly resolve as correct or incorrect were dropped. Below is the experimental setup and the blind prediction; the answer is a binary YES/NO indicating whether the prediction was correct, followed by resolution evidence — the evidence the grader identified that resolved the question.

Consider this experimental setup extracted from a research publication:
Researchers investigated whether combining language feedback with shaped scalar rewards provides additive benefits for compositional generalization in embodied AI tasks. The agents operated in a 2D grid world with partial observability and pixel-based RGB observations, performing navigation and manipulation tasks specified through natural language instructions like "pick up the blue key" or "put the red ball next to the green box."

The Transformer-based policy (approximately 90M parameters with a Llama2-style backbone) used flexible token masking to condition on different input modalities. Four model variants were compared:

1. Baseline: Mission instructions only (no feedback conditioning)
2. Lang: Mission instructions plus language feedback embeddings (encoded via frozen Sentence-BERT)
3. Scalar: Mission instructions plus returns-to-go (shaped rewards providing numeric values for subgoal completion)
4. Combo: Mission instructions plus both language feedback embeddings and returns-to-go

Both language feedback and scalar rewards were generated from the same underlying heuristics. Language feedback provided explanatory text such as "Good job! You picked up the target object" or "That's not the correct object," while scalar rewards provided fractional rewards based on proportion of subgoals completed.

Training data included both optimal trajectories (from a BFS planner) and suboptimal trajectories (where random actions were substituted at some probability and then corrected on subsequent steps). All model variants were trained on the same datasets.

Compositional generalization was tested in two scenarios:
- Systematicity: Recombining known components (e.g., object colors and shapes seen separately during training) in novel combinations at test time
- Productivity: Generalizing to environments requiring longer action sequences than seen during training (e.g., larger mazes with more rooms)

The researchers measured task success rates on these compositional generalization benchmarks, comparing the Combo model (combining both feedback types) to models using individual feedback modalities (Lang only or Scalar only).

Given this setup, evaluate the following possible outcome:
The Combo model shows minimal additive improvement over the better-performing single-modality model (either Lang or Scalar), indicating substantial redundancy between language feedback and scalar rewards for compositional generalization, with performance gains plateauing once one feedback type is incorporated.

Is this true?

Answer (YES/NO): YES